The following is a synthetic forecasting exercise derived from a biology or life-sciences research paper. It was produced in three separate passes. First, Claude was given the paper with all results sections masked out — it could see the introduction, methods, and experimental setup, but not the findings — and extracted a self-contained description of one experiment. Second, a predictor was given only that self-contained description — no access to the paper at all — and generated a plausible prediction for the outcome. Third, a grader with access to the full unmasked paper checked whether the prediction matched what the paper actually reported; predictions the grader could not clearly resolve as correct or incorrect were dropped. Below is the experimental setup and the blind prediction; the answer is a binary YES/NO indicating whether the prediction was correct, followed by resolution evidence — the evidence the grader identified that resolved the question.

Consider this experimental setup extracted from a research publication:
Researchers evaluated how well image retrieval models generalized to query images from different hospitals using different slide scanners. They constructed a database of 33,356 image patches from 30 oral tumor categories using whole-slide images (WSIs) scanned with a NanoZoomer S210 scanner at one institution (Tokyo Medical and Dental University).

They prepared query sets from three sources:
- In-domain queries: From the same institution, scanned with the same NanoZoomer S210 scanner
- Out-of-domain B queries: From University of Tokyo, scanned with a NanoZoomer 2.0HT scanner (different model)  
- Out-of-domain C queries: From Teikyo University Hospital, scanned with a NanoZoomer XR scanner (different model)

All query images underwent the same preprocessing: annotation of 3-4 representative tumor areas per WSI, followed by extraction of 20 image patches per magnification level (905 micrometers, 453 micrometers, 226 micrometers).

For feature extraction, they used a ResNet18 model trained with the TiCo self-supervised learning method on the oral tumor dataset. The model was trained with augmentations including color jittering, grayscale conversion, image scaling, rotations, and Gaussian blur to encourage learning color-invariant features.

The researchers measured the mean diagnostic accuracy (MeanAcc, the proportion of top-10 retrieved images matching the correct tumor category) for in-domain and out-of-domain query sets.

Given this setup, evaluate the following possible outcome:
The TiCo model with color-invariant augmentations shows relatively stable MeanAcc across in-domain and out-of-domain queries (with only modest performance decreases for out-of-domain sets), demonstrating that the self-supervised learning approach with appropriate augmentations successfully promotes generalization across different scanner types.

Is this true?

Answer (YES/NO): YES